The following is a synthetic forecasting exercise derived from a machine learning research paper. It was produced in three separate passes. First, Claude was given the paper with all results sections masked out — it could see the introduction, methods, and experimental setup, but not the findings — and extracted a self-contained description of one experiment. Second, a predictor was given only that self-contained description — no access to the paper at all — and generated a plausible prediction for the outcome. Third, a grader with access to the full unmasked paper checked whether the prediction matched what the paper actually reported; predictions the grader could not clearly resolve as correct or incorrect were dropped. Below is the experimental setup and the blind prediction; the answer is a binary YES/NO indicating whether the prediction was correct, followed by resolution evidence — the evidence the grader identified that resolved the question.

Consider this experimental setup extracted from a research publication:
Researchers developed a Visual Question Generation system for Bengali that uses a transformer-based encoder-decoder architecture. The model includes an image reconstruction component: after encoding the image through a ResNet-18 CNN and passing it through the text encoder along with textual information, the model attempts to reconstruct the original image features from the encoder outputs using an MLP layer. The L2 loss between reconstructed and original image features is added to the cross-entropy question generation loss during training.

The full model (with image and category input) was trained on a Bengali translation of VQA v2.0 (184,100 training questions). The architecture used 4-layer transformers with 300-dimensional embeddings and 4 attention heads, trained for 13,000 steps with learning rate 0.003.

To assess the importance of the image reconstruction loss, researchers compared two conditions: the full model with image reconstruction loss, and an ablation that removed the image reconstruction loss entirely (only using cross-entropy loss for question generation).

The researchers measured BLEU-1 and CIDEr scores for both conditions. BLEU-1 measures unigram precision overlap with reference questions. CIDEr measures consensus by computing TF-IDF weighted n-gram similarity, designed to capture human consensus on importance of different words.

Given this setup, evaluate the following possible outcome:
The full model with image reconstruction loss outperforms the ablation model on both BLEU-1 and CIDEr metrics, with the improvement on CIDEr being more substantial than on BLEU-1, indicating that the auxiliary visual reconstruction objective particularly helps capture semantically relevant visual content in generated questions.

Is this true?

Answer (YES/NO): NO